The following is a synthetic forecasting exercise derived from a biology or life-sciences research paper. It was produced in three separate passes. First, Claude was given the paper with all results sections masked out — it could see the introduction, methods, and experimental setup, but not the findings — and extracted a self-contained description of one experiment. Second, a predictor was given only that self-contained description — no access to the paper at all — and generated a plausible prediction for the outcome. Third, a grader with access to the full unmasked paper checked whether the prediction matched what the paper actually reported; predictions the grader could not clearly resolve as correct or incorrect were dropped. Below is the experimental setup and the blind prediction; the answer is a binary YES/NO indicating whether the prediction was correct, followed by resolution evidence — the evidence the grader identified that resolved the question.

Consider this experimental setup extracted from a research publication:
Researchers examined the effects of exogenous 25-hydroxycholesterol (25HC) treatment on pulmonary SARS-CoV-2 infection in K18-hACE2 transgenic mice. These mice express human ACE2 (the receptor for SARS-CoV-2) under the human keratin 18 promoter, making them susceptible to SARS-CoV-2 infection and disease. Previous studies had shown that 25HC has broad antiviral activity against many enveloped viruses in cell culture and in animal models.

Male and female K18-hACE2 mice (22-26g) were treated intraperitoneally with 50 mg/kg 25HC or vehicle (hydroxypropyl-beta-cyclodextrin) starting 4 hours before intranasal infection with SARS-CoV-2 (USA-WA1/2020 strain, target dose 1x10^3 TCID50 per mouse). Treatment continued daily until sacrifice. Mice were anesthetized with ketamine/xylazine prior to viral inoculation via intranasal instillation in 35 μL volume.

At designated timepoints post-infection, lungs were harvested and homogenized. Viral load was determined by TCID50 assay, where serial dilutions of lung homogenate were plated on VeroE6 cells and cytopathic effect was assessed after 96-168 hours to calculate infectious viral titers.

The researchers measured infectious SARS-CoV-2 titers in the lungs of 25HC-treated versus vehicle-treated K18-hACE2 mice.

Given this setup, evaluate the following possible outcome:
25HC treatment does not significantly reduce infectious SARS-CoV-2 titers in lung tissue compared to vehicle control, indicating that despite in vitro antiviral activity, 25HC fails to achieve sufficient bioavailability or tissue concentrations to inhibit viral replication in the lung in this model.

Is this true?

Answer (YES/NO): YES